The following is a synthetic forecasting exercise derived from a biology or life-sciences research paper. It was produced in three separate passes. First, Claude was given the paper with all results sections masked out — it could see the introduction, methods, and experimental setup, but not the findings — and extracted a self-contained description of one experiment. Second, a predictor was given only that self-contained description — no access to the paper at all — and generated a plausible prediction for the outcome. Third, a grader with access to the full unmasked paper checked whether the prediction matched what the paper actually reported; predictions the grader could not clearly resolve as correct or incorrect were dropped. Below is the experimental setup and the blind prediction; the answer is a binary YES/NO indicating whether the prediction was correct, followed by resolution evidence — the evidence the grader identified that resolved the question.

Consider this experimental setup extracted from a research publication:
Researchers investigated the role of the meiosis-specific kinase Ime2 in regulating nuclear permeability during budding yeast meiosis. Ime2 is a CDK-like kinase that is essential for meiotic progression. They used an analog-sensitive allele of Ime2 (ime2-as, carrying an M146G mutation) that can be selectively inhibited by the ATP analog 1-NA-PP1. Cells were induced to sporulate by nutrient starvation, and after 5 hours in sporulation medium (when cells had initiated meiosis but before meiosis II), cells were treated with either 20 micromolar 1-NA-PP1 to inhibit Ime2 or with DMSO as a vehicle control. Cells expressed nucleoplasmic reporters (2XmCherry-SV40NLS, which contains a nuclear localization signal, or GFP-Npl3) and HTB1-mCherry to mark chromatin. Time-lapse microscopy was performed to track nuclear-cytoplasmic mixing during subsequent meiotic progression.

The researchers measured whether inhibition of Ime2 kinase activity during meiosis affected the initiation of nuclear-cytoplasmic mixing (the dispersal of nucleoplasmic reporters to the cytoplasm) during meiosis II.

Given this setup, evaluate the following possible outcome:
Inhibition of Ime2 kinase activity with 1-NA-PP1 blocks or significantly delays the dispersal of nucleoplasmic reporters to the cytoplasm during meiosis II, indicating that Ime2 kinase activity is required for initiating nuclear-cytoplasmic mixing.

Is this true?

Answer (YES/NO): YES